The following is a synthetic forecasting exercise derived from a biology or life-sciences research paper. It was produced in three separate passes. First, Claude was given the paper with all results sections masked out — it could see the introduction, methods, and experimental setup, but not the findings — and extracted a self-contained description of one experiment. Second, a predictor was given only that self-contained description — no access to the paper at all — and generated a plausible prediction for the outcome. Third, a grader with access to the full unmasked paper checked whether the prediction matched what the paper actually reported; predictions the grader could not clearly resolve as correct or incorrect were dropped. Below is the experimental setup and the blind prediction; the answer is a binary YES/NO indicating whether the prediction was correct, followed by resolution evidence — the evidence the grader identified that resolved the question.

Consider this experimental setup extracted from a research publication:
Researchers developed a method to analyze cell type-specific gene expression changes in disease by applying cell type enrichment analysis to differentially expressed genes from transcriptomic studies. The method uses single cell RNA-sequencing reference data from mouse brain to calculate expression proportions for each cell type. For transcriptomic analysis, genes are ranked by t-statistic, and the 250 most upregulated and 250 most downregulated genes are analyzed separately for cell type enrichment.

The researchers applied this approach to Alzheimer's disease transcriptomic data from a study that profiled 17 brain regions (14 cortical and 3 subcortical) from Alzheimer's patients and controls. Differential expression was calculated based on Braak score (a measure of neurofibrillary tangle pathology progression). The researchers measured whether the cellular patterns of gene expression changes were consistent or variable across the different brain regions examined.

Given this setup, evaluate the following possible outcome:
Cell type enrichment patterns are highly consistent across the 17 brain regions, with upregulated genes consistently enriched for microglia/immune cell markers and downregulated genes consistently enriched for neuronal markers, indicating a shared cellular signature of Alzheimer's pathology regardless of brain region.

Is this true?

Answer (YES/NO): YES